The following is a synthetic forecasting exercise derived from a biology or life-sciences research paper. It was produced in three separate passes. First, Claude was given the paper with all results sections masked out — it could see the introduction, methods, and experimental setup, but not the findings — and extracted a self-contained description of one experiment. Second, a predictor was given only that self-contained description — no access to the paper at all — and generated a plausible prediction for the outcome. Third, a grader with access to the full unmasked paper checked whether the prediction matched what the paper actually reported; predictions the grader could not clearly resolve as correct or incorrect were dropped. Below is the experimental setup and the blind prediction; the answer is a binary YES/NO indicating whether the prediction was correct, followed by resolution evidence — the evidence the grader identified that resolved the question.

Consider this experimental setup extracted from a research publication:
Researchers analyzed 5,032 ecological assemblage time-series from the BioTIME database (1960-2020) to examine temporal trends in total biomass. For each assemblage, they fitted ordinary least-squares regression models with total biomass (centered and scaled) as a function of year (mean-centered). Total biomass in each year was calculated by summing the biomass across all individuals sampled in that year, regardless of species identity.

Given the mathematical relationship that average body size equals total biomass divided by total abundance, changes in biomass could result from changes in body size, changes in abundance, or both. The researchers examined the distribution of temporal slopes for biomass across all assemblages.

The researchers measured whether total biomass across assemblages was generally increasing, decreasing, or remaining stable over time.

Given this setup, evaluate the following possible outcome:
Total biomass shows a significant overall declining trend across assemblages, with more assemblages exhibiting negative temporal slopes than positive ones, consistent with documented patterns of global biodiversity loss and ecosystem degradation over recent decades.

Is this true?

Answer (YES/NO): NO